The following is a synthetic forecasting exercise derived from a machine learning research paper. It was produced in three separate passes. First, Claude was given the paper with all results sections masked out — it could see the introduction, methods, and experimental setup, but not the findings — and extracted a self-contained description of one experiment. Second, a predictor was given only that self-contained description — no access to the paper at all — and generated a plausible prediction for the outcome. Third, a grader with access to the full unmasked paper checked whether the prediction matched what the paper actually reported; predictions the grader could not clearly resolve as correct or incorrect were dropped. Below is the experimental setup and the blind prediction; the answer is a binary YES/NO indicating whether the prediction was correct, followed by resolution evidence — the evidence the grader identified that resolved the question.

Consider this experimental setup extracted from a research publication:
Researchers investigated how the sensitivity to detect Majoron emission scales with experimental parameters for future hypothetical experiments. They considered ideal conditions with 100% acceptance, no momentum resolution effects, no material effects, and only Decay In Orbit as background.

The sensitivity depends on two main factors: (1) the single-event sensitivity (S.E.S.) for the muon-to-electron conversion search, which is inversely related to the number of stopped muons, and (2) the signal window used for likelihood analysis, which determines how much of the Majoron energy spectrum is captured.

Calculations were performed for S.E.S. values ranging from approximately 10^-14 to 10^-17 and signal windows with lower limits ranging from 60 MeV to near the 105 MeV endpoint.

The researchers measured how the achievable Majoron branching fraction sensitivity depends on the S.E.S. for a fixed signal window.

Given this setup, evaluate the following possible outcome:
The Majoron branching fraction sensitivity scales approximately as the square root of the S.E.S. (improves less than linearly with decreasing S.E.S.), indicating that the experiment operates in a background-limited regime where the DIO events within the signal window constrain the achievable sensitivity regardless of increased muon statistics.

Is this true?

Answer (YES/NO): YES